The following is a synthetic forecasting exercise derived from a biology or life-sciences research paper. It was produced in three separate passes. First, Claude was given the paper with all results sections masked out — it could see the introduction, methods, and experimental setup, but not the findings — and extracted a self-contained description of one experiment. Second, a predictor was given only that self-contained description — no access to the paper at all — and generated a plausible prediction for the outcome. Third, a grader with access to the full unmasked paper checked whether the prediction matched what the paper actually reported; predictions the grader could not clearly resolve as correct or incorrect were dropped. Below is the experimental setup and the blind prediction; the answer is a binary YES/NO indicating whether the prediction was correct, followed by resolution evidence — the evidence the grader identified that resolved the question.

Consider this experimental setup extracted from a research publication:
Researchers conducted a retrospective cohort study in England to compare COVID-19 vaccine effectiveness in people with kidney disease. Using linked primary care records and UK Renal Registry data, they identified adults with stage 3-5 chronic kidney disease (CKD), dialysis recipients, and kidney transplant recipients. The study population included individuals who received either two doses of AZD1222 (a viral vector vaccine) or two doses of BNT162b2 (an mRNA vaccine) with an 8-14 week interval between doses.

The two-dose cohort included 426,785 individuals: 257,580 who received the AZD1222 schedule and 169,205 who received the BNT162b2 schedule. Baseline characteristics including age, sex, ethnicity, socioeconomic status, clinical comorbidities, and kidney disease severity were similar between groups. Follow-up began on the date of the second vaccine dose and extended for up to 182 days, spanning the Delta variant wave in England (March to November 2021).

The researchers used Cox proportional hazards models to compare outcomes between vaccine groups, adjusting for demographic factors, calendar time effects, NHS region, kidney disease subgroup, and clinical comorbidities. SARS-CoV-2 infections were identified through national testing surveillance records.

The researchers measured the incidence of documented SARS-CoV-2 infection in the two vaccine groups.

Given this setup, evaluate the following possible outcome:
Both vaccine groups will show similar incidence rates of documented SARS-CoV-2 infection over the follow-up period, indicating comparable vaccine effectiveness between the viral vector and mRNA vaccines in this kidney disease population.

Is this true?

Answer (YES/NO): NO